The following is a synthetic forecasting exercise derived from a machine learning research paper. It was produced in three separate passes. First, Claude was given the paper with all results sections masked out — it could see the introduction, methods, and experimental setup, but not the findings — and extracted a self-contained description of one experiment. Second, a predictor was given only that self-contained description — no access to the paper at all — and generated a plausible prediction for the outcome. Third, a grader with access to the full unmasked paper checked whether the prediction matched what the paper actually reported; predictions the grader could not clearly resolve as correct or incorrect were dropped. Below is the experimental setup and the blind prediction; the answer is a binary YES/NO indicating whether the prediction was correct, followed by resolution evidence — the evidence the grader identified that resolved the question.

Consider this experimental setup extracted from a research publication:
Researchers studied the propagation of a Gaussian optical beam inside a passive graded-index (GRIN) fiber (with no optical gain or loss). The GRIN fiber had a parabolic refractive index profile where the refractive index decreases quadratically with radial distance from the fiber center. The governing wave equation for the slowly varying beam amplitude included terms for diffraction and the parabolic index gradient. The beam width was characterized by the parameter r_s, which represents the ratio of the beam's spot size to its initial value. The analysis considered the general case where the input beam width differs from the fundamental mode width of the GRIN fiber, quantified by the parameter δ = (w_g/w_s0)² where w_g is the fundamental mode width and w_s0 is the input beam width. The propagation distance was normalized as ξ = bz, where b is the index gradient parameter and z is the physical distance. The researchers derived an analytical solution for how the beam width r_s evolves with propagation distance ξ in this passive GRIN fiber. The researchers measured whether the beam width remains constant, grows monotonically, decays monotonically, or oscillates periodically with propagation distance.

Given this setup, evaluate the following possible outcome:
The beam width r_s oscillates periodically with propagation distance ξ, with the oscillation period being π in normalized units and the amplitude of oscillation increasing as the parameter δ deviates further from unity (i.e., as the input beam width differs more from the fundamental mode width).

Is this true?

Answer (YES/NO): YES